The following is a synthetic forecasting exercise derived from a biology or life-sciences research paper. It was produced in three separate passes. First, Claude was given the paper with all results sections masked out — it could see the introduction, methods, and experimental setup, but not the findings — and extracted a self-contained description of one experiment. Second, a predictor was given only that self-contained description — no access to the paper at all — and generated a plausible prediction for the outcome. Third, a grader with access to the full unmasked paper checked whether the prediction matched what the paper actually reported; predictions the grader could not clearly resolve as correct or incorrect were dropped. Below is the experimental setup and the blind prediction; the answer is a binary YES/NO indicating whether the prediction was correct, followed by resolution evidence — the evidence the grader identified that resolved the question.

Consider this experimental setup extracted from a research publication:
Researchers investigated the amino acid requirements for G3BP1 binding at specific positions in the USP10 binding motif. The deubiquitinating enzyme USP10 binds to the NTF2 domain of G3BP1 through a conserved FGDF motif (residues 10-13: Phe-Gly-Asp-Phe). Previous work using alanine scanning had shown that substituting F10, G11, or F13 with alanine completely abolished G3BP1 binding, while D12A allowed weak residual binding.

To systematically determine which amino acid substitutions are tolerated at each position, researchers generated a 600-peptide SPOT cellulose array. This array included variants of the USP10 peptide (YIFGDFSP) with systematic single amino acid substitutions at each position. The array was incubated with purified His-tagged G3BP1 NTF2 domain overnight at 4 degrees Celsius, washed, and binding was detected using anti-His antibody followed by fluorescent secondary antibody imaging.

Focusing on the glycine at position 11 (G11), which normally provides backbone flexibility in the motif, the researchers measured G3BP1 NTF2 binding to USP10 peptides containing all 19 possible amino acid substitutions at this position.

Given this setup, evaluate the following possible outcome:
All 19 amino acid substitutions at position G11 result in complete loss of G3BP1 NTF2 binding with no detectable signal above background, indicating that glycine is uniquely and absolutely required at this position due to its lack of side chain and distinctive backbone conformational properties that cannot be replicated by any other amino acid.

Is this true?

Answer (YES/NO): NO